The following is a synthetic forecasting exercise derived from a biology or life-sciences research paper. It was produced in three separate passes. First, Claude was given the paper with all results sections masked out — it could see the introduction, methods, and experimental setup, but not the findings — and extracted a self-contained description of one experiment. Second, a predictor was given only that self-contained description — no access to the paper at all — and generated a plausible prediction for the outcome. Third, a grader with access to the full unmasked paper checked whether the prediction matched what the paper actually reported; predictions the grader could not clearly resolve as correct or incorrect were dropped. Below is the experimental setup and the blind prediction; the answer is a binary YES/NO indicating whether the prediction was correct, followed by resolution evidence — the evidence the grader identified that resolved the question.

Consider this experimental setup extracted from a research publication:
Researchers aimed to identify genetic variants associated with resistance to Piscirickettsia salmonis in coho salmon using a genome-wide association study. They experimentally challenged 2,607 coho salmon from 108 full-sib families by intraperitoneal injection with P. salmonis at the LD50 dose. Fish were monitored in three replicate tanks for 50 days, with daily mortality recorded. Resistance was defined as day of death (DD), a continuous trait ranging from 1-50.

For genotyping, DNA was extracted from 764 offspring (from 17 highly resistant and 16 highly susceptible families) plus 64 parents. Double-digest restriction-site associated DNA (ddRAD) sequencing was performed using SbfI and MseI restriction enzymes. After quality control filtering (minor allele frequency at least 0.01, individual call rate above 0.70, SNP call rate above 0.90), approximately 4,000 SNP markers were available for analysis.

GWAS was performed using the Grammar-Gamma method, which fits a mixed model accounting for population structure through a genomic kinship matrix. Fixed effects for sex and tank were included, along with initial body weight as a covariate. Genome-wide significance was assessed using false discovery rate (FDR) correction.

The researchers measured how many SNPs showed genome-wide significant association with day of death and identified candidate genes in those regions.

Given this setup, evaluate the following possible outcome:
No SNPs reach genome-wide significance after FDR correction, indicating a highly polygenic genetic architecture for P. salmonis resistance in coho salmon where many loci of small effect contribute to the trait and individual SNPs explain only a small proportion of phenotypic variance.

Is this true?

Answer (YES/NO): NO